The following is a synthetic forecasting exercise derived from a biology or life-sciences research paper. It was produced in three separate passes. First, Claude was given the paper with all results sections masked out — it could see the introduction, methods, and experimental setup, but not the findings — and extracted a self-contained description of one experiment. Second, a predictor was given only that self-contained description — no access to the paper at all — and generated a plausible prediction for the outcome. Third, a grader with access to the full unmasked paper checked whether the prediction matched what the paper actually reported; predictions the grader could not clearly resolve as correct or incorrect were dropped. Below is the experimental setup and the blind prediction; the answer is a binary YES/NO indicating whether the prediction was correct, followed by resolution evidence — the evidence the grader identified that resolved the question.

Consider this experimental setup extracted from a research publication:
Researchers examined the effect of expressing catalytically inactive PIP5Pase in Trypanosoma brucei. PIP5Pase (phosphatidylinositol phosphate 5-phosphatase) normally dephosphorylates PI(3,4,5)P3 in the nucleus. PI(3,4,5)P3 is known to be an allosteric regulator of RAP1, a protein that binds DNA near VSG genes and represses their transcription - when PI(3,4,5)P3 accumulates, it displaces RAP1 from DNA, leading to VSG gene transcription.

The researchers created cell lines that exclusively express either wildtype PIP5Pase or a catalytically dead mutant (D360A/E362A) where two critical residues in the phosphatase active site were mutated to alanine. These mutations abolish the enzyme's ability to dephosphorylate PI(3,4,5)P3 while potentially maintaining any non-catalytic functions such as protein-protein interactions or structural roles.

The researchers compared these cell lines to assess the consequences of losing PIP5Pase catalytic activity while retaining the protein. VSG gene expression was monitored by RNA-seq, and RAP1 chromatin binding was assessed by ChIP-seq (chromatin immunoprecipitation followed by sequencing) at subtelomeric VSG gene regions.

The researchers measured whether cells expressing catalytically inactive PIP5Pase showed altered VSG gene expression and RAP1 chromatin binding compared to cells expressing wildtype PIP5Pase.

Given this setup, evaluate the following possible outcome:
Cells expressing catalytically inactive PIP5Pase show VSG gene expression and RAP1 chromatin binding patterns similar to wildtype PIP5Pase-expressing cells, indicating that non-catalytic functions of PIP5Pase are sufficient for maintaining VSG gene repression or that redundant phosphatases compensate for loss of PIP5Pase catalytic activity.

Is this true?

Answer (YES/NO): NO